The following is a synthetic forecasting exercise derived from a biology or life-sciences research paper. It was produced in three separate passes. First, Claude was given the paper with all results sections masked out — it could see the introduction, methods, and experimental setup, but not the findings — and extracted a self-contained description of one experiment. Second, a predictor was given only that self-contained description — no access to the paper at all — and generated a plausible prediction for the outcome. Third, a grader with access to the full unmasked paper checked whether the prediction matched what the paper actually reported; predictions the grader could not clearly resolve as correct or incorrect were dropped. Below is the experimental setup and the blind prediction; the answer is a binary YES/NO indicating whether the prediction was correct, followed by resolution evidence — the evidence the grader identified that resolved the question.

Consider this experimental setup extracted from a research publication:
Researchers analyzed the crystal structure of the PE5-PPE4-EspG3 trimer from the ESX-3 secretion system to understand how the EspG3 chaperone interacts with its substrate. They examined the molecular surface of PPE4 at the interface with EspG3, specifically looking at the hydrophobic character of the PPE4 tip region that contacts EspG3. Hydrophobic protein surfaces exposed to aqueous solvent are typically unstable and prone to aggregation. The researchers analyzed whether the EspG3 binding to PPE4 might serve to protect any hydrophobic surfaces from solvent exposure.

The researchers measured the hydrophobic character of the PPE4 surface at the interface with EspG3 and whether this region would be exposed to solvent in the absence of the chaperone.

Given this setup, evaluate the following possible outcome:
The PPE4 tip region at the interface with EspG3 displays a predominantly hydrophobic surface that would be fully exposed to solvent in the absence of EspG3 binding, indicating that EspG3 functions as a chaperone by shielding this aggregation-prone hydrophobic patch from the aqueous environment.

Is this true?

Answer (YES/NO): YES